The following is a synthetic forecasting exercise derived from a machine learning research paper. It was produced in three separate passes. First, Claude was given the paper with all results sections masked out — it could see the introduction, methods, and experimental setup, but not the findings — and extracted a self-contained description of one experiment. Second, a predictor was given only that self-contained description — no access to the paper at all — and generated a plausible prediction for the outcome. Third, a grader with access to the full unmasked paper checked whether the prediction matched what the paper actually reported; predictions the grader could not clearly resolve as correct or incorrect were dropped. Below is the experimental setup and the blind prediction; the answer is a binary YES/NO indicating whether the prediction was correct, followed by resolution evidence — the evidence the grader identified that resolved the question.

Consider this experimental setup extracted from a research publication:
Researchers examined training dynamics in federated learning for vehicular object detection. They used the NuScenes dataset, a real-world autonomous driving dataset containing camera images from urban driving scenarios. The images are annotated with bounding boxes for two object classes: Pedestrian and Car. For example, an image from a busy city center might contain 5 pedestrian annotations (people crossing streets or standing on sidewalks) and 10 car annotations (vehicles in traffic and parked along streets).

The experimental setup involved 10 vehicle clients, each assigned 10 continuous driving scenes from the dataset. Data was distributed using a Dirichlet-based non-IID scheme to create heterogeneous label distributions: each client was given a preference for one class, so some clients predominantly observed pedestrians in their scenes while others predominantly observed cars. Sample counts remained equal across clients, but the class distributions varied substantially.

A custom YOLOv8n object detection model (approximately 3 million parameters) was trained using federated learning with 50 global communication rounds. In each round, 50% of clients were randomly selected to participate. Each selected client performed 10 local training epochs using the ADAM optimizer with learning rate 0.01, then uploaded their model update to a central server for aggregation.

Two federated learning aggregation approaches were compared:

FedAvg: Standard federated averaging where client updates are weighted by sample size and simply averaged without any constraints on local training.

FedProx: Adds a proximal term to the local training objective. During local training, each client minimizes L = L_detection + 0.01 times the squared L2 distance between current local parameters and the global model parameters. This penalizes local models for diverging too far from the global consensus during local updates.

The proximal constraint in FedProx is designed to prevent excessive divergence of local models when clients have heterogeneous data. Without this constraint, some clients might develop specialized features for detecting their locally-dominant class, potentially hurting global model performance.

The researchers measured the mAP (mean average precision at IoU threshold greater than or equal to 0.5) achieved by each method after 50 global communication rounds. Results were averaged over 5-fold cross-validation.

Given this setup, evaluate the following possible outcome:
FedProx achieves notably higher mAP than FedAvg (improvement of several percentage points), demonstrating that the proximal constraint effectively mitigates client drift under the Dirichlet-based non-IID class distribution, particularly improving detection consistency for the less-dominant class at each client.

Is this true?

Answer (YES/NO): NO